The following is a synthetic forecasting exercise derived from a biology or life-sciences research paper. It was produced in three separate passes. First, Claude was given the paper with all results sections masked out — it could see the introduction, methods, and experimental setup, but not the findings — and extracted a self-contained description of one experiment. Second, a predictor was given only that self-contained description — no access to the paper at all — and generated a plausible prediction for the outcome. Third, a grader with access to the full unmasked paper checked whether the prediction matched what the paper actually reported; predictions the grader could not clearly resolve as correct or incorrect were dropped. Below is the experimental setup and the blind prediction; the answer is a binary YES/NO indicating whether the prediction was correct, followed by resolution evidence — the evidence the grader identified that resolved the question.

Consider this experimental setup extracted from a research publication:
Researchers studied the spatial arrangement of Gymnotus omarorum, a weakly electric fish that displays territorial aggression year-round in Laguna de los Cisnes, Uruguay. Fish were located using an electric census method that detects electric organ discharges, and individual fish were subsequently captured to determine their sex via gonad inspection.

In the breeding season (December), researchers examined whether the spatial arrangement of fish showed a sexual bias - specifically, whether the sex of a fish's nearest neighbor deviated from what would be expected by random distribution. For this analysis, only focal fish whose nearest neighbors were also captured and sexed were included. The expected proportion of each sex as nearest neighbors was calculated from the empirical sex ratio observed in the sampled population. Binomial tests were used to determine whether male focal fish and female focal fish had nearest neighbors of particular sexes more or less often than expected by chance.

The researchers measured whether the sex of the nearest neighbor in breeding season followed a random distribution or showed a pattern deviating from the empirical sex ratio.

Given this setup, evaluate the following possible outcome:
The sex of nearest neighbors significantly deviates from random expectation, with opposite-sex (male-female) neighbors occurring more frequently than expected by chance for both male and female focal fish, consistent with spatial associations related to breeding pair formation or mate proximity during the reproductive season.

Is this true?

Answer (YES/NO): YES